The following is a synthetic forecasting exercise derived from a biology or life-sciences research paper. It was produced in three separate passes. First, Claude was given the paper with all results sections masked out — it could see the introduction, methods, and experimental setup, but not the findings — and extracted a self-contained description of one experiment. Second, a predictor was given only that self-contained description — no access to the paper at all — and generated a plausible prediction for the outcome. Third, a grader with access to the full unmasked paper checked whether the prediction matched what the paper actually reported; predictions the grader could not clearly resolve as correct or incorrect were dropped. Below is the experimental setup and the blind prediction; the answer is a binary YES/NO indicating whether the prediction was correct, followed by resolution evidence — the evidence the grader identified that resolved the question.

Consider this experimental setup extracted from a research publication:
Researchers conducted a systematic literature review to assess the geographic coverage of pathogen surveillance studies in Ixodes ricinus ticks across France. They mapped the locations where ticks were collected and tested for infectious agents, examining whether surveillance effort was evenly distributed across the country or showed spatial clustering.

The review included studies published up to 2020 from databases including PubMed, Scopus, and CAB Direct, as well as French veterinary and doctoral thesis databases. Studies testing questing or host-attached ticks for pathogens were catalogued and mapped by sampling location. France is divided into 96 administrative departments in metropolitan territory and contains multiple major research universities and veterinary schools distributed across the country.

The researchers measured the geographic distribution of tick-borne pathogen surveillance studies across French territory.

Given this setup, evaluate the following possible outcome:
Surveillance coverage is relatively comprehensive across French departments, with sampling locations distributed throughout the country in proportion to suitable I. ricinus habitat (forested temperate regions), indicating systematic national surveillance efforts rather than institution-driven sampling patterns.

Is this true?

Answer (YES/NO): NO